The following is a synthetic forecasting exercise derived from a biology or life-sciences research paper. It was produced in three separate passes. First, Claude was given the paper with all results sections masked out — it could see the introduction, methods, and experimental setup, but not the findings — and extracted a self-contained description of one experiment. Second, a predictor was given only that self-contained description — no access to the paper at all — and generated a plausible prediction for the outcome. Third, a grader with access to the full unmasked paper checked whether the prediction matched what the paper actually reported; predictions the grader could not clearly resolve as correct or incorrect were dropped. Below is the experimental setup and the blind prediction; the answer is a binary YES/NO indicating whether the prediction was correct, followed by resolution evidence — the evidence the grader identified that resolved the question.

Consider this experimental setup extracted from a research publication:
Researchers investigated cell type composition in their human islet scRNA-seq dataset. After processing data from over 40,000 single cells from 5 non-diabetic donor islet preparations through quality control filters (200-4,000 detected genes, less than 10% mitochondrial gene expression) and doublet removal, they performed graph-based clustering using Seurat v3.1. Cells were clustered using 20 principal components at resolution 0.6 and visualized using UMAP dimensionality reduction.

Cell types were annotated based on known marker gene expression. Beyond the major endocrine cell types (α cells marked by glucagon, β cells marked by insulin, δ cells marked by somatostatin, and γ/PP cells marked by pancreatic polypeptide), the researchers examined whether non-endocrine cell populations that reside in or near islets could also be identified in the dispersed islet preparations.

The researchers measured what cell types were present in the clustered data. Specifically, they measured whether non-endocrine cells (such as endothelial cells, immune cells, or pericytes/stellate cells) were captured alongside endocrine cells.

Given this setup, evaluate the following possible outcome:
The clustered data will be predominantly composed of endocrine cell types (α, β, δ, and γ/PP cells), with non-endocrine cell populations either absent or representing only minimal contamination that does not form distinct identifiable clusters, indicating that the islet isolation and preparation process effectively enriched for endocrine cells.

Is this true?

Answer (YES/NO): NO